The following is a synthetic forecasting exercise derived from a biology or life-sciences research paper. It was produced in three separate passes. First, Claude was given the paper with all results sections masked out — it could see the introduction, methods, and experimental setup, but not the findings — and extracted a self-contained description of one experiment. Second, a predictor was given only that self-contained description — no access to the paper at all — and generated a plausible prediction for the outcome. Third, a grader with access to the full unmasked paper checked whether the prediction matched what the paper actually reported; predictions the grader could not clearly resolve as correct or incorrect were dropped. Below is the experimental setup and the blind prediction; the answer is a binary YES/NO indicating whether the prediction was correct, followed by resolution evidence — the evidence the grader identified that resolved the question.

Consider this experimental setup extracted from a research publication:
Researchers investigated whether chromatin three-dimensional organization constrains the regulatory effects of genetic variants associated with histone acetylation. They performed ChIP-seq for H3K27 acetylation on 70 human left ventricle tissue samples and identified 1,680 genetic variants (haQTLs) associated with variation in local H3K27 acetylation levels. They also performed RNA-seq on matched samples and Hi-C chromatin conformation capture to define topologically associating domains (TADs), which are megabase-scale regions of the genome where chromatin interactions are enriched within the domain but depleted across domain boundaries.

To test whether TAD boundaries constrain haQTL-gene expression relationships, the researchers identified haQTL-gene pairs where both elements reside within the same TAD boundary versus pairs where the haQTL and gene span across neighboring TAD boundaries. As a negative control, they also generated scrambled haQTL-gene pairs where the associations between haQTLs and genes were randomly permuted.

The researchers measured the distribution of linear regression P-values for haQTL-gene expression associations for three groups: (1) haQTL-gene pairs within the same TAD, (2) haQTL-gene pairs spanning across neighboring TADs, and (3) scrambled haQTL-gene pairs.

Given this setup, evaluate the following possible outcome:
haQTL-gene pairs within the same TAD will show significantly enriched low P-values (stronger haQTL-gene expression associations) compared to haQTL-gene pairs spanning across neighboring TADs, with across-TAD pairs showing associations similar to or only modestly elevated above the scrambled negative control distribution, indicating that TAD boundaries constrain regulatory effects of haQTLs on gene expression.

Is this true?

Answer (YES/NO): YES